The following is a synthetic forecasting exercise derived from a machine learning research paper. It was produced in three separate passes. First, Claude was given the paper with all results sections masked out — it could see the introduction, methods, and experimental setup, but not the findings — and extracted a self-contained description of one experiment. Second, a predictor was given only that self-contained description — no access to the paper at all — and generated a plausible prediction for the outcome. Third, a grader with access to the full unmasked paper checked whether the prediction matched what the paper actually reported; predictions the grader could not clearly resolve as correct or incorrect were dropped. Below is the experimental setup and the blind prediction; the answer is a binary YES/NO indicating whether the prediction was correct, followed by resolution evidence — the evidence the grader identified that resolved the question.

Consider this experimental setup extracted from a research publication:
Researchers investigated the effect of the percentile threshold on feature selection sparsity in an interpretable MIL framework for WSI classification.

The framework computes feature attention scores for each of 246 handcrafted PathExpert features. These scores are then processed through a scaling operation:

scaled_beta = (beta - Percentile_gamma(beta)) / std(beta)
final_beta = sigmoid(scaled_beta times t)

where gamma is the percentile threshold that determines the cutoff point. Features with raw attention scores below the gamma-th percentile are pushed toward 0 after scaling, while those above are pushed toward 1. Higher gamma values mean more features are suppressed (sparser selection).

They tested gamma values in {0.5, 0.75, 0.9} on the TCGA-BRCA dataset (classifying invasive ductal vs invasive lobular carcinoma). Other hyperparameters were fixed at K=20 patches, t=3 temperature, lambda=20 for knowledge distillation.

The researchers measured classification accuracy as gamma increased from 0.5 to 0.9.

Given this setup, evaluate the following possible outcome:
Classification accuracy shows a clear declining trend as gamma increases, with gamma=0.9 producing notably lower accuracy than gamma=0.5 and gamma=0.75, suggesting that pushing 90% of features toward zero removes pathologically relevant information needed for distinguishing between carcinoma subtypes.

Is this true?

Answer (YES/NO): YES